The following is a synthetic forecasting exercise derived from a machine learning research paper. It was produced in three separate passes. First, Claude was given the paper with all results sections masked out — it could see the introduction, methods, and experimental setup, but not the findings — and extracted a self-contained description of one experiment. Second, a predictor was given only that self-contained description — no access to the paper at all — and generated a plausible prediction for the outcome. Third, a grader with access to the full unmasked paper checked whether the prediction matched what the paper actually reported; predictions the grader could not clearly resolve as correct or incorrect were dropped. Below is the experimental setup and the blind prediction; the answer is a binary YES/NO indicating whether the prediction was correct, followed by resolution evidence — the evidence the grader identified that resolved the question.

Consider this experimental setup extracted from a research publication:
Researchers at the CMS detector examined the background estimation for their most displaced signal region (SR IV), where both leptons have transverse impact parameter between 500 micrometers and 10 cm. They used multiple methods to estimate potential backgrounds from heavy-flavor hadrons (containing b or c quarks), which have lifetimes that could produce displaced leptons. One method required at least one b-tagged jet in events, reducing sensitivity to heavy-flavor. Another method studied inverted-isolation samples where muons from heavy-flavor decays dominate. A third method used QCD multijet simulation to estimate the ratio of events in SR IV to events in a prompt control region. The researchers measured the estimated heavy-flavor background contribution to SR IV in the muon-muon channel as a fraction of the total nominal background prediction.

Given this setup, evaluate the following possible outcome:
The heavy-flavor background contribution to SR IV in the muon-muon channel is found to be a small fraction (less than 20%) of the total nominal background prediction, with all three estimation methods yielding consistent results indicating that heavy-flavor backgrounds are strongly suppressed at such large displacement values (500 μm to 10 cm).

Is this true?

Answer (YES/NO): NO